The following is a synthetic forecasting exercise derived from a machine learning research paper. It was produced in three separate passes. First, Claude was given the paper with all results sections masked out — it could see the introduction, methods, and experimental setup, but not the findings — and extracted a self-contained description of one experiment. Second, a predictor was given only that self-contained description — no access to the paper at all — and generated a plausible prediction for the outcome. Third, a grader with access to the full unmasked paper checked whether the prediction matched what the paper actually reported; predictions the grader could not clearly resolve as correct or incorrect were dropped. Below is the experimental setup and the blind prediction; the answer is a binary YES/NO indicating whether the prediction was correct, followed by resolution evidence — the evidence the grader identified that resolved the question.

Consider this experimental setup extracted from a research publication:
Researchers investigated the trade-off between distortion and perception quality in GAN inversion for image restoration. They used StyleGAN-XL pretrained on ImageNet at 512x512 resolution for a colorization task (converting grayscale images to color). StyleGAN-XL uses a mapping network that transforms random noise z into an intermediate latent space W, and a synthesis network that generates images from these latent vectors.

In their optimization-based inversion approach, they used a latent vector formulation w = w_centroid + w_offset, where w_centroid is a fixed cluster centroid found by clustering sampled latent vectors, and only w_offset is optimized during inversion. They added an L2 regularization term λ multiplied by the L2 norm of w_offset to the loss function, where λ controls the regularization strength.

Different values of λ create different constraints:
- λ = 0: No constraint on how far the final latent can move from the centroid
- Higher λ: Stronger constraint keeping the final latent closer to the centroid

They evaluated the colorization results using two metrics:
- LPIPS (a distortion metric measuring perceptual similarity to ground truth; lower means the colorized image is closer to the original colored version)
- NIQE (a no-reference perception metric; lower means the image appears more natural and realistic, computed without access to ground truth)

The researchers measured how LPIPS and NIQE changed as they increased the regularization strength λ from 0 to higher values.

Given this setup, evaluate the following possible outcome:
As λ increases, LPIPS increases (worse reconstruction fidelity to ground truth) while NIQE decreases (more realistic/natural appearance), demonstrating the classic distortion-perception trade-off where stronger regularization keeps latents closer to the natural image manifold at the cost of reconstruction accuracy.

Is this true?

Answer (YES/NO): NO